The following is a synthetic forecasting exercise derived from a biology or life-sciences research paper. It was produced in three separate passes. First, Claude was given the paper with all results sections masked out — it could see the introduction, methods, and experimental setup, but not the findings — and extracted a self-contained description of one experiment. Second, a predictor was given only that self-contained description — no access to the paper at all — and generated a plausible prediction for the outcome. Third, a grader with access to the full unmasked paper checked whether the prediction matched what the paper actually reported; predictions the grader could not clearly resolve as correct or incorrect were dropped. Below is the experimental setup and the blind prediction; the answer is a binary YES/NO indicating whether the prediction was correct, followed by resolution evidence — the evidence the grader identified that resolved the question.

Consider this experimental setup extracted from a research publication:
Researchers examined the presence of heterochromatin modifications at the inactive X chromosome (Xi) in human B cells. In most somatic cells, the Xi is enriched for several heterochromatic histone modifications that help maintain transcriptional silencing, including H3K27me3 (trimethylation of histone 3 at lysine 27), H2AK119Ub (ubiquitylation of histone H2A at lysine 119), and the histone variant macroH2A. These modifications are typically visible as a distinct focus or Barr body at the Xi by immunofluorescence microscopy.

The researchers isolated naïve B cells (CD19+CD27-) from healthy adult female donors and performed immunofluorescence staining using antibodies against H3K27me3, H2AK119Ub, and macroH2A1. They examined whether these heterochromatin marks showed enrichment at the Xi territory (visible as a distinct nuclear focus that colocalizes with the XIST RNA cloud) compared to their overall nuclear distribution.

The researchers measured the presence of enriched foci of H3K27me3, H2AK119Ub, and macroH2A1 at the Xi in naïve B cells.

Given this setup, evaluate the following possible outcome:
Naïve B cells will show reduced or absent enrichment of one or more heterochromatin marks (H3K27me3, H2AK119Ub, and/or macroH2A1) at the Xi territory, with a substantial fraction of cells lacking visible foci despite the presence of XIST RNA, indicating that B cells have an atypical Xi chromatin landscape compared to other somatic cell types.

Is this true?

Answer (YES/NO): NO